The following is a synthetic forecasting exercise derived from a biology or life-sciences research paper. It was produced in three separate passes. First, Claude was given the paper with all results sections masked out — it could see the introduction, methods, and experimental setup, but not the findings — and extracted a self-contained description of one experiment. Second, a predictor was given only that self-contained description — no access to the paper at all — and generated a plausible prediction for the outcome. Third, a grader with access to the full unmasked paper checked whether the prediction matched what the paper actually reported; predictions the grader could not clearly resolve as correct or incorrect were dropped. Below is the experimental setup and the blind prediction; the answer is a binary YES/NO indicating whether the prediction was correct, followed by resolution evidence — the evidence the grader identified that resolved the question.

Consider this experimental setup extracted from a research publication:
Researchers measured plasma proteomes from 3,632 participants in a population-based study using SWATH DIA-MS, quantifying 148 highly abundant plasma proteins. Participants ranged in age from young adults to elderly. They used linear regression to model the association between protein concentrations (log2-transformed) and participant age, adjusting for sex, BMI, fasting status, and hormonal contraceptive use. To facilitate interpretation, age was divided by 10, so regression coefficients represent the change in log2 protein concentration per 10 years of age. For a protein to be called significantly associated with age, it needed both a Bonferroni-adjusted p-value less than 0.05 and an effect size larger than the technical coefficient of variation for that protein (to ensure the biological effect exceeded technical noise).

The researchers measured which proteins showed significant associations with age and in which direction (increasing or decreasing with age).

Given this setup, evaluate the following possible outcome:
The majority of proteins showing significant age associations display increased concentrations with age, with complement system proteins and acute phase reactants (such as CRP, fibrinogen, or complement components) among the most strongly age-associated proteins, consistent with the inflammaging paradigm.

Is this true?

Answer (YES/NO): NO